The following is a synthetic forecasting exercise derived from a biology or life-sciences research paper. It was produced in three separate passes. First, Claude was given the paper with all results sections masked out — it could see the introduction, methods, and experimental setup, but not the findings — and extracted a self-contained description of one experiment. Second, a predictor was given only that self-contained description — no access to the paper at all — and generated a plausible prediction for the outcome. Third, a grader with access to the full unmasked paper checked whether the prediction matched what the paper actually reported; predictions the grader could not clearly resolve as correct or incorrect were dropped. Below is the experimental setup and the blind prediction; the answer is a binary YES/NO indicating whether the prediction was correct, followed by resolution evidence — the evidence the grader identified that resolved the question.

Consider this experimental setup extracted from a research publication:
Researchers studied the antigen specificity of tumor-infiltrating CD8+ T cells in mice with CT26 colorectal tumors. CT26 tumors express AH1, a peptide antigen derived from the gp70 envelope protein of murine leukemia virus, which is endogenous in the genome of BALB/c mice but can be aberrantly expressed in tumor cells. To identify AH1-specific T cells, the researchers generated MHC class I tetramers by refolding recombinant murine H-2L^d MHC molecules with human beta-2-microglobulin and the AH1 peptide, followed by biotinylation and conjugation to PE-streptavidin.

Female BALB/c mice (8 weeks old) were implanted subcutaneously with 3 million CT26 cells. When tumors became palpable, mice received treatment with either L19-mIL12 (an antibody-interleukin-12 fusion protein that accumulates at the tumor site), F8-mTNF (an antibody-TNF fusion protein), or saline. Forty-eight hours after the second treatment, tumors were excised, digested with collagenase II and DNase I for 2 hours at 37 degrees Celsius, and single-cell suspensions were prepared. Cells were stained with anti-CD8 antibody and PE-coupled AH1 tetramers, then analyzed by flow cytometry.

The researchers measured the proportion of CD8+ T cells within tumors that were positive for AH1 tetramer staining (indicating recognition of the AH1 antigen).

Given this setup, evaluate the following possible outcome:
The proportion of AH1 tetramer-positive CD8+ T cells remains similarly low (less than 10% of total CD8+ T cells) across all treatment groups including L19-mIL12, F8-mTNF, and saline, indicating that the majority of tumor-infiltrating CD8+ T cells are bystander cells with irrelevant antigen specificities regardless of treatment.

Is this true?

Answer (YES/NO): NO